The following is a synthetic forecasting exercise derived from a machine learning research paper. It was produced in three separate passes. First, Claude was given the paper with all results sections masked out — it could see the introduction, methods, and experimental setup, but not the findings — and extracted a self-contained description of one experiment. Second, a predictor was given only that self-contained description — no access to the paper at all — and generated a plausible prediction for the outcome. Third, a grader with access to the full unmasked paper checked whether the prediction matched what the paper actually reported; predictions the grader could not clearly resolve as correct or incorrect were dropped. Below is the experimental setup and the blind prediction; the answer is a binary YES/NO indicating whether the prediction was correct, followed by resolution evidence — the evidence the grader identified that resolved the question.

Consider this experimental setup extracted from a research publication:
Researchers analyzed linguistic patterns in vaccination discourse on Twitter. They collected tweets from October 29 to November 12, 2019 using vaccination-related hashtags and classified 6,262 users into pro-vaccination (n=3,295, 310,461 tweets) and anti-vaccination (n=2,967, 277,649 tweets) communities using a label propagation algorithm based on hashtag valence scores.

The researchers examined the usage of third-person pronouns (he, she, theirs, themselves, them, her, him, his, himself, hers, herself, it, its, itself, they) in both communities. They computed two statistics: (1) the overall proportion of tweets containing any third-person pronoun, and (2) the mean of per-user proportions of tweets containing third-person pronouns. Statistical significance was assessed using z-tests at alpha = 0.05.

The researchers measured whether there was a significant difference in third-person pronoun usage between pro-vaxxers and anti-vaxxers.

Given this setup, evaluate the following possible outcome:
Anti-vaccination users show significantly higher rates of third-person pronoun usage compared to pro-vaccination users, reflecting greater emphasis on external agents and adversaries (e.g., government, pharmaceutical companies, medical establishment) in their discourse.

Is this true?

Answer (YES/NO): YES